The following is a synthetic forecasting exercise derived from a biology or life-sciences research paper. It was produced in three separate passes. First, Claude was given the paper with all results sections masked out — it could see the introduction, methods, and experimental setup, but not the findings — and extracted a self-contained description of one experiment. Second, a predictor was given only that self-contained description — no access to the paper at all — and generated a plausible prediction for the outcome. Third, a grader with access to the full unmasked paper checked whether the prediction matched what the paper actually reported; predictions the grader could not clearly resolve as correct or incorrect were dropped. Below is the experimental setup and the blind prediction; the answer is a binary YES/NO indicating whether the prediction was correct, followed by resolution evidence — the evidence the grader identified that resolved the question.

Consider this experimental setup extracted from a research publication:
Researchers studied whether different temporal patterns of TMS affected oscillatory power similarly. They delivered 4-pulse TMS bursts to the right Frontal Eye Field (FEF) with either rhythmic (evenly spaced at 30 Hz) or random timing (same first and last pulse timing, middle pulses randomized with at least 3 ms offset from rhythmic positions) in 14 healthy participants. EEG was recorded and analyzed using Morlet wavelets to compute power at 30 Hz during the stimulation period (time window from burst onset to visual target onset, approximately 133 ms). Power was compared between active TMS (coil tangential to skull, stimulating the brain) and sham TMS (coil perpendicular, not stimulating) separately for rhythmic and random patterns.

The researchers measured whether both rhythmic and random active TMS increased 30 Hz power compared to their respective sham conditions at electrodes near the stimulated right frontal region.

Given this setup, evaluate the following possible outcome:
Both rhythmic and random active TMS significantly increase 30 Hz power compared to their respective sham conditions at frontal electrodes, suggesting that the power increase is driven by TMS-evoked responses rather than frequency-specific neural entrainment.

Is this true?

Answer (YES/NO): YES